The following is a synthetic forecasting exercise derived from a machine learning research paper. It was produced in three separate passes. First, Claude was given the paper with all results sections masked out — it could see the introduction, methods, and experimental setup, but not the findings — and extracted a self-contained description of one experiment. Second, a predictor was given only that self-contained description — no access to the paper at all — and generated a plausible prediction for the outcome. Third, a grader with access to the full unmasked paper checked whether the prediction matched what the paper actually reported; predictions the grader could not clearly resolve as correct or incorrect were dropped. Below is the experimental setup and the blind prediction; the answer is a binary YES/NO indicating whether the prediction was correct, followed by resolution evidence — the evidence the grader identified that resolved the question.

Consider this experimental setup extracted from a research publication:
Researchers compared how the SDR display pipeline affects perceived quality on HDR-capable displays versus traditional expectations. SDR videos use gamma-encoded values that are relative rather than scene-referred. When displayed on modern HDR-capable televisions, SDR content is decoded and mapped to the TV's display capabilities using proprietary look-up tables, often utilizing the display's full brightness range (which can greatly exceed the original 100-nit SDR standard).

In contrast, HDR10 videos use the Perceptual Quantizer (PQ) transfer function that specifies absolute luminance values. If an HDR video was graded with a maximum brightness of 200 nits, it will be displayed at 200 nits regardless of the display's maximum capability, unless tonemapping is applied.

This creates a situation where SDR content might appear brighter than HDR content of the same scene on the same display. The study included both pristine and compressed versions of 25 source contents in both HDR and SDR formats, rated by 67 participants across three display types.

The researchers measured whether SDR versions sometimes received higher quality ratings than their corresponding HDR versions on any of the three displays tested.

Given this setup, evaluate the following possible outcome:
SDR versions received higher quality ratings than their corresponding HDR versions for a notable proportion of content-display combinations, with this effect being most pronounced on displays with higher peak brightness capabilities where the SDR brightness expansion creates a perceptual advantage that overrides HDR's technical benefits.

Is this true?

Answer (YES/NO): NO